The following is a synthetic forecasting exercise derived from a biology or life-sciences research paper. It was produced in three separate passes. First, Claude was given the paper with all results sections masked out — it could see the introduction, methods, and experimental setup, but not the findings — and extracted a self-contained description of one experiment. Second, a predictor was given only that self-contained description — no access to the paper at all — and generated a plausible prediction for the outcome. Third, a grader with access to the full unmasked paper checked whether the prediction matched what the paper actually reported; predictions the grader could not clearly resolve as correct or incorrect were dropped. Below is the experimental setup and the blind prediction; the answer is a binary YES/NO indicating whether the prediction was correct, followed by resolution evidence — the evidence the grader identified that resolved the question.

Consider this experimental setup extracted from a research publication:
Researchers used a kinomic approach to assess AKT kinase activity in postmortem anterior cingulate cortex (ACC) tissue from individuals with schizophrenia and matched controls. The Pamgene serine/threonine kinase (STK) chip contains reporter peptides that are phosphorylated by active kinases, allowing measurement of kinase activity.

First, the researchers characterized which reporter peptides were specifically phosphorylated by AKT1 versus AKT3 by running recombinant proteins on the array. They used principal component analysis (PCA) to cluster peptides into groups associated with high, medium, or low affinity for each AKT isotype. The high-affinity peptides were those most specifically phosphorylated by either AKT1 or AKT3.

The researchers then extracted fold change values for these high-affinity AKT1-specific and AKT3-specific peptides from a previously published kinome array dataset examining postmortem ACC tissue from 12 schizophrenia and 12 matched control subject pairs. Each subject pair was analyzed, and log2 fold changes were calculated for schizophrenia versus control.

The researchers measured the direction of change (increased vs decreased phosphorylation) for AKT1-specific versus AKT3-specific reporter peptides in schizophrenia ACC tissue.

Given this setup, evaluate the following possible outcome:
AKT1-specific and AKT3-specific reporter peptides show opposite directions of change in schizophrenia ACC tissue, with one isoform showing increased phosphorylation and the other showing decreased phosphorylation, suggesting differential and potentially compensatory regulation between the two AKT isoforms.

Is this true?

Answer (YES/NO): NO